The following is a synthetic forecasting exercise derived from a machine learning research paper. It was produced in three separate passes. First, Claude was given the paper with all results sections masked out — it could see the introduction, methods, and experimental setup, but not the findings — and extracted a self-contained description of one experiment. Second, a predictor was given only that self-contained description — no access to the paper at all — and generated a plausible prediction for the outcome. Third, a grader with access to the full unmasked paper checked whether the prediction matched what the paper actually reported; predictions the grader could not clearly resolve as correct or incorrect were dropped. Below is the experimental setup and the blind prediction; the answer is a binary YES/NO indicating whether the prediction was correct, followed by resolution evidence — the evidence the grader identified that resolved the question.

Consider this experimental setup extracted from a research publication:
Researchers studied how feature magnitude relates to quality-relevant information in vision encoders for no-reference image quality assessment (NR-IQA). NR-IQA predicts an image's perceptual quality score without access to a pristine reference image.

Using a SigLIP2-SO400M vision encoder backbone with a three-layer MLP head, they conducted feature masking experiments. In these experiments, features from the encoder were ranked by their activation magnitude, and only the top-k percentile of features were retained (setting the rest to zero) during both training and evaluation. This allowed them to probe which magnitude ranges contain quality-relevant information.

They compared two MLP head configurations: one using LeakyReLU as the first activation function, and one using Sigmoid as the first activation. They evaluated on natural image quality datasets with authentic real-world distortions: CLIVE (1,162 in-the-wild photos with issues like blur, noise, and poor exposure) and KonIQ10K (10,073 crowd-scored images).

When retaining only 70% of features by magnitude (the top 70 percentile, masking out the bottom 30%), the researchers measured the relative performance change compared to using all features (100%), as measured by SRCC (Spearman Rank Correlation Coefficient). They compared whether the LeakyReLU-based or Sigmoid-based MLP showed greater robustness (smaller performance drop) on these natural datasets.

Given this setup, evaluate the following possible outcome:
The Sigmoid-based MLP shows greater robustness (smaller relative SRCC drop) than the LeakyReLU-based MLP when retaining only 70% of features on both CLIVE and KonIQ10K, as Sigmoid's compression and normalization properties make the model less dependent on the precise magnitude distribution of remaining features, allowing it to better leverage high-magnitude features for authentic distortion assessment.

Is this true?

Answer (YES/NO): NO